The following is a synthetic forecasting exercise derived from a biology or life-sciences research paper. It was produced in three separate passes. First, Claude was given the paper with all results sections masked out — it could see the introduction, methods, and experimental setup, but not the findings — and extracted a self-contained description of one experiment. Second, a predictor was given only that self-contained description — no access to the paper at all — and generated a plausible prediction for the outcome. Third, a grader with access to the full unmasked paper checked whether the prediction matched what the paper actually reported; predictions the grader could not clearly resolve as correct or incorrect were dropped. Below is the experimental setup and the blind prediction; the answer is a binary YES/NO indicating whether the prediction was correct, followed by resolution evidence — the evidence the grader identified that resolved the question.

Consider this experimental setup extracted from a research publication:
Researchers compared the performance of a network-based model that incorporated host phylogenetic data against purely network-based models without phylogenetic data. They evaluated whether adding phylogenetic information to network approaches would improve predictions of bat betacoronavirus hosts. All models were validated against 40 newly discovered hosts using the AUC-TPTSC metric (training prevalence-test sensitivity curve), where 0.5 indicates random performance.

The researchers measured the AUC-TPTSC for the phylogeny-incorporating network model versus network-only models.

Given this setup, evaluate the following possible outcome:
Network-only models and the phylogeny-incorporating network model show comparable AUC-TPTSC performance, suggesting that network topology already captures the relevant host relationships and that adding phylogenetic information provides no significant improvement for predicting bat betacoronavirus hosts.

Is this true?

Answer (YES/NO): NO